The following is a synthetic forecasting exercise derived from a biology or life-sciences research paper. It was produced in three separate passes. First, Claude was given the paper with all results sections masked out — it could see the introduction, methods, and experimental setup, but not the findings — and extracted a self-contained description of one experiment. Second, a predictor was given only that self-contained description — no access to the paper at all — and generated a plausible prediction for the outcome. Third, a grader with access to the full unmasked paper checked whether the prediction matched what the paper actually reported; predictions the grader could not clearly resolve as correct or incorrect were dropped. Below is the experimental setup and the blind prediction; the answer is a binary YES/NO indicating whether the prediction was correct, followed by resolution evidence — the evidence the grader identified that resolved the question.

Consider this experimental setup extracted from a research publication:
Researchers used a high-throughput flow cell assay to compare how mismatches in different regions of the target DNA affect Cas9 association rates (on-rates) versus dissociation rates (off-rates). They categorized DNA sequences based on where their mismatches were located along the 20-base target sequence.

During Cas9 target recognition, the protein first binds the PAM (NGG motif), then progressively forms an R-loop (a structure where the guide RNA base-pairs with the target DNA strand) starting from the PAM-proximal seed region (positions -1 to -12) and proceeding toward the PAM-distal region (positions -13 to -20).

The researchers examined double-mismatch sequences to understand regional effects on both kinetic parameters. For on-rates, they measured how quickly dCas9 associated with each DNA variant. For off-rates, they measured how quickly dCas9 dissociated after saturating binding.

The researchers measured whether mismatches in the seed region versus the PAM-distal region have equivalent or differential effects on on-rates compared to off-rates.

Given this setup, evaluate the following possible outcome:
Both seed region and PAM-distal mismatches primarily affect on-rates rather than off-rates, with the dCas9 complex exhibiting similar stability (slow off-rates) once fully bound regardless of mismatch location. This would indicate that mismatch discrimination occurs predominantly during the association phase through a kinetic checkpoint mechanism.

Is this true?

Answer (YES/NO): NO